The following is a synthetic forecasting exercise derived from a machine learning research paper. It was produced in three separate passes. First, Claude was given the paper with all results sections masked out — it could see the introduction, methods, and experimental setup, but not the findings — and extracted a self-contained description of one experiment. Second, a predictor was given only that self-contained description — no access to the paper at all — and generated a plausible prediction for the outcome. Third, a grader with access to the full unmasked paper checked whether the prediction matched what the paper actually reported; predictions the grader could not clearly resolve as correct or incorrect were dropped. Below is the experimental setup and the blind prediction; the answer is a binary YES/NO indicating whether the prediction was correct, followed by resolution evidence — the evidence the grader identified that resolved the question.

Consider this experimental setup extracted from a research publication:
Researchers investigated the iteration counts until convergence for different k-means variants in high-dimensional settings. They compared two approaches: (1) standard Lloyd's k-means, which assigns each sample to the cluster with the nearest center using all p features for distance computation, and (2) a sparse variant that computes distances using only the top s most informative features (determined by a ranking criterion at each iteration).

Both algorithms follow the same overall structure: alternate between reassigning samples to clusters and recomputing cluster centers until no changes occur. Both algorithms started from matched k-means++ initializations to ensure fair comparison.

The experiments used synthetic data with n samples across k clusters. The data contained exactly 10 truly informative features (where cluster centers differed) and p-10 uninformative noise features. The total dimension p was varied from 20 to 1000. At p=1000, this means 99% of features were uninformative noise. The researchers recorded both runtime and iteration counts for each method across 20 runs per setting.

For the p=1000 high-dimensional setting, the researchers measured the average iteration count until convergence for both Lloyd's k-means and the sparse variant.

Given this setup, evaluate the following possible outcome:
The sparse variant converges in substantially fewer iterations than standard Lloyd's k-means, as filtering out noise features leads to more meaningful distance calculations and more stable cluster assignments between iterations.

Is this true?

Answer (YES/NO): NO